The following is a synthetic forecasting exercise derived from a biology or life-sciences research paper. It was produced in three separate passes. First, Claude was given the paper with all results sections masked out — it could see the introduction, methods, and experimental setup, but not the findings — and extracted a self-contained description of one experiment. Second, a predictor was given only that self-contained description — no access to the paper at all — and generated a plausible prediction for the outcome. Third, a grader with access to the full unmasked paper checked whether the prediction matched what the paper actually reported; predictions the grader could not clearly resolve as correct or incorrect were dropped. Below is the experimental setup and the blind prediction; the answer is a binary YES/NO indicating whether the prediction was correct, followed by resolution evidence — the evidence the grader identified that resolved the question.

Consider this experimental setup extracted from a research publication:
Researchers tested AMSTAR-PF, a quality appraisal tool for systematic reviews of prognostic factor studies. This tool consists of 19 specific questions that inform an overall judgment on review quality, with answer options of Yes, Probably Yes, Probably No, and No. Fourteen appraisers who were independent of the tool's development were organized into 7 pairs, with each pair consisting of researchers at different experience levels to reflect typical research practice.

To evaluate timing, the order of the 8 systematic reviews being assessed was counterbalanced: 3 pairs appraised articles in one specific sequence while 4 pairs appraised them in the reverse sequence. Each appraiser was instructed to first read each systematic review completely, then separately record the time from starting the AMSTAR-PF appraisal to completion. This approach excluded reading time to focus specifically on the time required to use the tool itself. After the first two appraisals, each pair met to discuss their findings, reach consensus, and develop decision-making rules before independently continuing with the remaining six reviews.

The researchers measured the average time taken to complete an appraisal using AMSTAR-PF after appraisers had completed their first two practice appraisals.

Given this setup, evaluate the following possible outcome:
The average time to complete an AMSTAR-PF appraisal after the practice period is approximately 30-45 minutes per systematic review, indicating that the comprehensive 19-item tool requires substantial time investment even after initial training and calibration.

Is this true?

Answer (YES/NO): YES